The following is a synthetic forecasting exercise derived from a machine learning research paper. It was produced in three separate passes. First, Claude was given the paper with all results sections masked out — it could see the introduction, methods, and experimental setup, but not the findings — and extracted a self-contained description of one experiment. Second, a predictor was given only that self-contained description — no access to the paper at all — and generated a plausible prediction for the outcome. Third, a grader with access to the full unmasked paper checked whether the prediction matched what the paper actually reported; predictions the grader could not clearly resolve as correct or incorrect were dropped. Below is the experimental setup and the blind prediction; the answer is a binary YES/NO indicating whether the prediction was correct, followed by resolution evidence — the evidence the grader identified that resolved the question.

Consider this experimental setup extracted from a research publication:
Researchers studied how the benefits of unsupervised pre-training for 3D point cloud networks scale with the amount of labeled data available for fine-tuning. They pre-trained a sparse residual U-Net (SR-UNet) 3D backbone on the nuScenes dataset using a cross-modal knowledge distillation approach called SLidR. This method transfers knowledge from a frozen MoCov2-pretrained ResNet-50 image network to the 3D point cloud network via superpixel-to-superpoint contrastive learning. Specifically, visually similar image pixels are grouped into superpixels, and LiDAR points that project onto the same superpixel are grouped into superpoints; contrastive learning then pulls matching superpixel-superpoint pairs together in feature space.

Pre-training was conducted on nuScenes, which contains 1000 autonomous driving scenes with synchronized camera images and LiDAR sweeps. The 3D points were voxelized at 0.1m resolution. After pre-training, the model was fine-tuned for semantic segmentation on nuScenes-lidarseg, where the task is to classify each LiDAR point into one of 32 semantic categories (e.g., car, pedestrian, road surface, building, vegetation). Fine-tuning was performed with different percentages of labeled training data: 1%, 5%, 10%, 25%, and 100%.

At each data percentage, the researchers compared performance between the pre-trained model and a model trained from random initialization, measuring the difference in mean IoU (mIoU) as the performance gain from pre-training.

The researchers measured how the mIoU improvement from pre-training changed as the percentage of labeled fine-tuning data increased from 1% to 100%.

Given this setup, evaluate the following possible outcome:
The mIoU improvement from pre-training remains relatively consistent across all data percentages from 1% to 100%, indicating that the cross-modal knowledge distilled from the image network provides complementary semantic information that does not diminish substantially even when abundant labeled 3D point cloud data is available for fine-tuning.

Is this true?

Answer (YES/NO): NO